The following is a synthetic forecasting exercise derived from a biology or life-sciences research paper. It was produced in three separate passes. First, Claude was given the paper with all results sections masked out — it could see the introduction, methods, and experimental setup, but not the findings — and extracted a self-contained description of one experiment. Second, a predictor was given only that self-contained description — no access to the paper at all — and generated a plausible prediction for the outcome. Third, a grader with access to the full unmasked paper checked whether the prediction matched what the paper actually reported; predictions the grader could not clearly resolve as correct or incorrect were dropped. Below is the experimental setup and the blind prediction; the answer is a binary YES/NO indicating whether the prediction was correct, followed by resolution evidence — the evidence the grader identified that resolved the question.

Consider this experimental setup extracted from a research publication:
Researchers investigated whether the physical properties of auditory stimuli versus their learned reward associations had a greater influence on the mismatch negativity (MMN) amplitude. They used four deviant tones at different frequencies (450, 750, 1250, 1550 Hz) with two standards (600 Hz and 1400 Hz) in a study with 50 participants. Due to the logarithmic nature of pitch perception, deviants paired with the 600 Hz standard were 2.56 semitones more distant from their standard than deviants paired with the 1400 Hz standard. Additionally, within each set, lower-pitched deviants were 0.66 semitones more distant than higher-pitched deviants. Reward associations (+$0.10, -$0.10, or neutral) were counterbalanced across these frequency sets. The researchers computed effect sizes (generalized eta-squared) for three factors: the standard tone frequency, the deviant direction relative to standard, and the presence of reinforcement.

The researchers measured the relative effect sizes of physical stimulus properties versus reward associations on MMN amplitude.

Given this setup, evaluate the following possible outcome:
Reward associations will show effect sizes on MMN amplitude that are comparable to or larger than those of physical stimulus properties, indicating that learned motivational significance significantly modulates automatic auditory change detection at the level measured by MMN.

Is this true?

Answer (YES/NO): NO